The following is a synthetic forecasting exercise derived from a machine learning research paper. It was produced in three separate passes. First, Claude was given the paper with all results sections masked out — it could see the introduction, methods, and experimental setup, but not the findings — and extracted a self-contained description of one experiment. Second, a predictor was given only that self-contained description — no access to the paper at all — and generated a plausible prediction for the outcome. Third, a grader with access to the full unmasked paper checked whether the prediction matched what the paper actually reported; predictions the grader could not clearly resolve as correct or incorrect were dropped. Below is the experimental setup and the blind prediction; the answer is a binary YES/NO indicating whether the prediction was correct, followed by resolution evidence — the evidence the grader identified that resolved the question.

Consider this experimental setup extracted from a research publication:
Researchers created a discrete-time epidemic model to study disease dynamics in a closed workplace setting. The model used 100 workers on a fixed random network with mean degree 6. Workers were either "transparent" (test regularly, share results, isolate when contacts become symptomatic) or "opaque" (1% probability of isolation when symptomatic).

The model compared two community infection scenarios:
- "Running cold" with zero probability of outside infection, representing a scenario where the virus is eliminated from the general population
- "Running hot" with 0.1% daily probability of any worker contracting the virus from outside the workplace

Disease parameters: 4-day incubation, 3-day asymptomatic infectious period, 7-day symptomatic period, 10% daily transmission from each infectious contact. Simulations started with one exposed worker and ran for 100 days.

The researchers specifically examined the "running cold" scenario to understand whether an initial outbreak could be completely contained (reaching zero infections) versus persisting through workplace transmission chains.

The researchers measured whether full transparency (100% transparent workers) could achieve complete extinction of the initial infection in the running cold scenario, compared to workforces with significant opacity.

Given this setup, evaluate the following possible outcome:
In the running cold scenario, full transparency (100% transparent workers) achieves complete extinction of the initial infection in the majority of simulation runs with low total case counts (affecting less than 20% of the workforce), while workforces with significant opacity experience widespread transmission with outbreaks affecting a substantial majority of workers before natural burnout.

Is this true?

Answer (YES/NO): YES